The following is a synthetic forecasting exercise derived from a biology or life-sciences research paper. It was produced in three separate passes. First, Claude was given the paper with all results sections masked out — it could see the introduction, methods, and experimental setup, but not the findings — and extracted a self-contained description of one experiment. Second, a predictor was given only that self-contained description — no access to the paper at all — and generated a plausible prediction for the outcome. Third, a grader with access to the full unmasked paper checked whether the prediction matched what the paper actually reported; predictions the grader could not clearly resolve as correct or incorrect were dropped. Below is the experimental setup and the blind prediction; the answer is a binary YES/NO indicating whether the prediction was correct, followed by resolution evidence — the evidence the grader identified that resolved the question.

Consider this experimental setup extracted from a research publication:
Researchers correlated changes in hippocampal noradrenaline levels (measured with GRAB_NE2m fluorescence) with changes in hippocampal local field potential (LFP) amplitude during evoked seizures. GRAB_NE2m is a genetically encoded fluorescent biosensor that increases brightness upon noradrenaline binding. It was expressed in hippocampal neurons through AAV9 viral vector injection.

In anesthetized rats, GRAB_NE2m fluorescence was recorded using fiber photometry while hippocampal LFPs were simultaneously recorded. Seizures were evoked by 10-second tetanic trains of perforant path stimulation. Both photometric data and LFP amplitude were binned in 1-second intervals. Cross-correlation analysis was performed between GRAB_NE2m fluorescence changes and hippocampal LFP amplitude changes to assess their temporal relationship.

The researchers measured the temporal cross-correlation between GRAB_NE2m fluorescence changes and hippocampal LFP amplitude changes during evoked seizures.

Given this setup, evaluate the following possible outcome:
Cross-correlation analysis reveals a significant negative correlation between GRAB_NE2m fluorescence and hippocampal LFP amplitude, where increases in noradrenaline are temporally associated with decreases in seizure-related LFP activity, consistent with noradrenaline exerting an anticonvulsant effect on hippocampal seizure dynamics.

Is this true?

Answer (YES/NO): NO